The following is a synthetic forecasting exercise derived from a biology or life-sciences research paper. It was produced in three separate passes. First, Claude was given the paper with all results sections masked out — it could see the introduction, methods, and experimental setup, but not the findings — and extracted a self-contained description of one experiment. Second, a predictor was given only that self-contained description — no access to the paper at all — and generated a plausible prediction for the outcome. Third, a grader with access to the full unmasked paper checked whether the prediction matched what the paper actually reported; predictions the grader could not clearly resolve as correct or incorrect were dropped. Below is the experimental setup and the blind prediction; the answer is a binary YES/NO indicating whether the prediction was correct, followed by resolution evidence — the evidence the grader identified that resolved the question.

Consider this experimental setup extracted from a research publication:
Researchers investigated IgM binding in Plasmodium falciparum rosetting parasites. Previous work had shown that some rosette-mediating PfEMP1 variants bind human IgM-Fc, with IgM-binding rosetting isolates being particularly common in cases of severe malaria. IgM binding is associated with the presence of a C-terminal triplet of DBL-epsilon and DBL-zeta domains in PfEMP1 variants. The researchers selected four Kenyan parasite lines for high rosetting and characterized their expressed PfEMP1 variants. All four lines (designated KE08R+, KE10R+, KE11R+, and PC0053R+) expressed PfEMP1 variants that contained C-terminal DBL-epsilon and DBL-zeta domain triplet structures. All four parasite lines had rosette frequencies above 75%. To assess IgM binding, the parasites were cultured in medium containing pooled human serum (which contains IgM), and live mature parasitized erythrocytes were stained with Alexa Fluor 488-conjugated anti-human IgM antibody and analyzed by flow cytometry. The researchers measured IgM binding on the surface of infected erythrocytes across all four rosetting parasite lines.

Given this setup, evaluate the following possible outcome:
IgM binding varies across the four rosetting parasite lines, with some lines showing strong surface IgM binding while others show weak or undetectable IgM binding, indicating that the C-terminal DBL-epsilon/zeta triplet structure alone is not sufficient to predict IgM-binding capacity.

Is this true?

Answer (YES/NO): YES